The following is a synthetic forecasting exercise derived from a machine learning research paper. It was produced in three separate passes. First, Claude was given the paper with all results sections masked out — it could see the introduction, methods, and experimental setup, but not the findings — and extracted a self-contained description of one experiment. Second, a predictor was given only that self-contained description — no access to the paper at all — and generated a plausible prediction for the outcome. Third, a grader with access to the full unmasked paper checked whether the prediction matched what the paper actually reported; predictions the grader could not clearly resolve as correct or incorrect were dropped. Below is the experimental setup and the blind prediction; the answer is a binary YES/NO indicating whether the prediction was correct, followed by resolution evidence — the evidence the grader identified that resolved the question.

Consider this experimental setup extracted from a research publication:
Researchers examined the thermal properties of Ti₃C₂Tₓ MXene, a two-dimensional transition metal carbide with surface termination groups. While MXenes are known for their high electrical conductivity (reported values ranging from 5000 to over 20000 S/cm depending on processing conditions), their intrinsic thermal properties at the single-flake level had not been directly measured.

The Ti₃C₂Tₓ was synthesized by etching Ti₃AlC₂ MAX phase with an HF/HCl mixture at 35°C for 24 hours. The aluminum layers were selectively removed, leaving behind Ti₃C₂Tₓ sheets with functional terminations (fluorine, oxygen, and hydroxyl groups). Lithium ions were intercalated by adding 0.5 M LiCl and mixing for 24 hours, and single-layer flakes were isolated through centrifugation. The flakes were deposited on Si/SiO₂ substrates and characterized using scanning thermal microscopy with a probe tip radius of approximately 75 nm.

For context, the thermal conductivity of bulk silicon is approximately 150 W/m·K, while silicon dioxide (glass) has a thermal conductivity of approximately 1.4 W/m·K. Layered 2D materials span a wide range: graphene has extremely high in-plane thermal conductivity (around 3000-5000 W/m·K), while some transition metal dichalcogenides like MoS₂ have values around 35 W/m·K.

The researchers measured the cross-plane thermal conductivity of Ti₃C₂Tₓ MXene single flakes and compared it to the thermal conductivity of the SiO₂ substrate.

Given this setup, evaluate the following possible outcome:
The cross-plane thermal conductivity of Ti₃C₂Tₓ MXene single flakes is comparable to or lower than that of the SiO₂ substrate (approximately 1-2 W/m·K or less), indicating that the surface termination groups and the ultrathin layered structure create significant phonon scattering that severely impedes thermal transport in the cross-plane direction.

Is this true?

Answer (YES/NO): YES